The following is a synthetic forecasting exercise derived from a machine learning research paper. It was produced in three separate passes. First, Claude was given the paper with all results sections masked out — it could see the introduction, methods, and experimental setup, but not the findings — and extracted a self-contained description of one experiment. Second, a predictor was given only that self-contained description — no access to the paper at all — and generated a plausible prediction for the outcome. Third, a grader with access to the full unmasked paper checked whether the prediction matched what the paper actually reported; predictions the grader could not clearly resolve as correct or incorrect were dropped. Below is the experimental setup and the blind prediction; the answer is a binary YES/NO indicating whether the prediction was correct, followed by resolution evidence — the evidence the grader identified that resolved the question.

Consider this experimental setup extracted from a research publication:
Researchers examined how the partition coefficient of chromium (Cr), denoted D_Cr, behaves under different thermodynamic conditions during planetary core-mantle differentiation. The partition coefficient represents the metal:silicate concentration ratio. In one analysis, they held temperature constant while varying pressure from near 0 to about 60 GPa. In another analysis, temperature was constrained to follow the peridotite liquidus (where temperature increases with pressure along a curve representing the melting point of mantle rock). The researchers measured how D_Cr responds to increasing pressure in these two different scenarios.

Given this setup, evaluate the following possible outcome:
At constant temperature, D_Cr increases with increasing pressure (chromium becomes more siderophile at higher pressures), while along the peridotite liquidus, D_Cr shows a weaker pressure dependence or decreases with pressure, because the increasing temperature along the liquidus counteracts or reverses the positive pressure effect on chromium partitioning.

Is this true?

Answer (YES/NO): NO